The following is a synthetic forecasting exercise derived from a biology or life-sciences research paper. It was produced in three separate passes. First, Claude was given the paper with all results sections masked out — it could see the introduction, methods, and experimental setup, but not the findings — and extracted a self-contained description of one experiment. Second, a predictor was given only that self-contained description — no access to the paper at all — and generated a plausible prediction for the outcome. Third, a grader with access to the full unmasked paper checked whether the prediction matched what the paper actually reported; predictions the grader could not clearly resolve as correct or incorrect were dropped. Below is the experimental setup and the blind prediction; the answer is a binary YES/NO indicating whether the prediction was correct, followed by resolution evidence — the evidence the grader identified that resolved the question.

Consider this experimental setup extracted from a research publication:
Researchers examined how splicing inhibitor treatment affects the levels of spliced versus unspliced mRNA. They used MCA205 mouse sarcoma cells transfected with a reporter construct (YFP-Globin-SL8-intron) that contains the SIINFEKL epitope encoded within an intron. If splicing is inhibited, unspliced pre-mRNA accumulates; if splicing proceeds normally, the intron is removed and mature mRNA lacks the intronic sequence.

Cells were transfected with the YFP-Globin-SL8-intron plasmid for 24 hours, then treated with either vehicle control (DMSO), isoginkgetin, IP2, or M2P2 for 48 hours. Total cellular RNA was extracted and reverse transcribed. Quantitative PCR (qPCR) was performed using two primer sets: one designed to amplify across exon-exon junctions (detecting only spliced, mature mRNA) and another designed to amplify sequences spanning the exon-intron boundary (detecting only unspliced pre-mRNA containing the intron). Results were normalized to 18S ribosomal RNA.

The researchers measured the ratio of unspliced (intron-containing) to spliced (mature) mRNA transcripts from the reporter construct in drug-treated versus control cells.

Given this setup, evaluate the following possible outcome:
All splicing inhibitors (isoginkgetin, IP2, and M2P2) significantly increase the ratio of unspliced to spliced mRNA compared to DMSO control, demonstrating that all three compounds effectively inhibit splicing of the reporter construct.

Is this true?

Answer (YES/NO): YES